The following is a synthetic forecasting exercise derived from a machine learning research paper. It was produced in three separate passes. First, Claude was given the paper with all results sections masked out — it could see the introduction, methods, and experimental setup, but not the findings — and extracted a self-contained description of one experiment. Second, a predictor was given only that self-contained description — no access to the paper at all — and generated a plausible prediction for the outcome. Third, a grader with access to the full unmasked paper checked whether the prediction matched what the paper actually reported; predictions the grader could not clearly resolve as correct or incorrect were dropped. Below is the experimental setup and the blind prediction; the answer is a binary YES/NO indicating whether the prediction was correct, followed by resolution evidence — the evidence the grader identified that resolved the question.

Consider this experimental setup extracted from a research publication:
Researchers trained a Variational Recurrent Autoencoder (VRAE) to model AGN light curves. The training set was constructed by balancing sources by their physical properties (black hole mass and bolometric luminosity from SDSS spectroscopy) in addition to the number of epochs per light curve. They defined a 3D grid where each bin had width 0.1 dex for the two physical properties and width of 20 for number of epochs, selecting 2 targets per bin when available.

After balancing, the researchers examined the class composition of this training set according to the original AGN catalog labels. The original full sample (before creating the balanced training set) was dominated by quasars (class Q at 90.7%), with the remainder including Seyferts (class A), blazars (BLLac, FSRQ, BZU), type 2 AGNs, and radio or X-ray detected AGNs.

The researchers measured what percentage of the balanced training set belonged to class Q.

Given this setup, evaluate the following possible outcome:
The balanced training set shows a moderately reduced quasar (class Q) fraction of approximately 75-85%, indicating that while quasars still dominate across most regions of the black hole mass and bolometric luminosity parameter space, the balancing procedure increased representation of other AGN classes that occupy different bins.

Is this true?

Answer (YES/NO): NO